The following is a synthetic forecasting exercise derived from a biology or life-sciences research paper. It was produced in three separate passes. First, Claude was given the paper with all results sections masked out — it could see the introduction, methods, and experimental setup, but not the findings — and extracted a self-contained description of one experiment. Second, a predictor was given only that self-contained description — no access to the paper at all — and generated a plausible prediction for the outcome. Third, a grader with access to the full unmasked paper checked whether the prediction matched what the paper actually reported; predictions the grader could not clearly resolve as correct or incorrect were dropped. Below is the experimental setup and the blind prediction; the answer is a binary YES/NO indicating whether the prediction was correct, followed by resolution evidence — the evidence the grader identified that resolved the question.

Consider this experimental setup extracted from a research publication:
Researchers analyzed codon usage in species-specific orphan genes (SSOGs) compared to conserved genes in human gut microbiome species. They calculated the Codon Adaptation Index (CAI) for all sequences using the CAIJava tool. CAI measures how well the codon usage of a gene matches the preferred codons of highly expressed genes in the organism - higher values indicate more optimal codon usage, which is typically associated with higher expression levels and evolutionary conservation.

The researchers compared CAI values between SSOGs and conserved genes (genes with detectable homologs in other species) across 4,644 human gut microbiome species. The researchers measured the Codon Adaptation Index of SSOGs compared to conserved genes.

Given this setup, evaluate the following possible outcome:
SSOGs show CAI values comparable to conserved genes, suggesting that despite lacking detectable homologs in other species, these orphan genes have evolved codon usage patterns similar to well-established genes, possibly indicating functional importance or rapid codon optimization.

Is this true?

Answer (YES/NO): NO